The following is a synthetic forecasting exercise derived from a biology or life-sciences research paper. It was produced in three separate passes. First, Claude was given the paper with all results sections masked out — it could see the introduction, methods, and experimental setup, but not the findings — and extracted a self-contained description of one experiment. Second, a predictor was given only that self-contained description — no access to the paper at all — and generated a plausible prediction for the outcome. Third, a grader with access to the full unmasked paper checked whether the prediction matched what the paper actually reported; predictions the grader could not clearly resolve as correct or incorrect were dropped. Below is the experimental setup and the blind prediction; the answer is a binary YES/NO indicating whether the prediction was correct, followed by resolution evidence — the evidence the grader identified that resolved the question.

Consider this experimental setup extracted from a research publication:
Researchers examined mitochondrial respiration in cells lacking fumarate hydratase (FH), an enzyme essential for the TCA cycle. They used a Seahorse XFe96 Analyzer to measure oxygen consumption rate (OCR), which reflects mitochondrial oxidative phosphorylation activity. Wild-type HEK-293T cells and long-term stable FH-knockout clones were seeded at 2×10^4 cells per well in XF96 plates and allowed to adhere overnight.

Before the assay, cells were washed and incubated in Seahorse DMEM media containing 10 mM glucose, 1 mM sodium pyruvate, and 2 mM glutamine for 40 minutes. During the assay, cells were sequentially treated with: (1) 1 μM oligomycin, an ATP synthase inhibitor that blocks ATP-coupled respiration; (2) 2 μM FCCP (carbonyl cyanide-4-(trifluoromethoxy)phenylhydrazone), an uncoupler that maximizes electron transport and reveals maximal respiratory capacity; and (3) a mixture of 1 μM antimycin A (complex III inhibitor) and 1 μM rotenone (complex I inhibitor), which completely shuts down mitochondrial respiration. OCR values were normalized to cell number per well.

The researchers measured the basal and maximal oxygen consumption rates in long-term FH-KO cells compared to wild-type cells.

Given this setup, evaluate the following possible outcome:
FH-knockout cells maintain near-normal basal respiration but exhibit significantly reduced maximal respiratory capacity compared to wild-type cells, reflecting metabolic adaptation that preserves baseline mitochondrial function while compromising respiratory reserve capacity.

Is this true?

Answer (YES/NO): NO